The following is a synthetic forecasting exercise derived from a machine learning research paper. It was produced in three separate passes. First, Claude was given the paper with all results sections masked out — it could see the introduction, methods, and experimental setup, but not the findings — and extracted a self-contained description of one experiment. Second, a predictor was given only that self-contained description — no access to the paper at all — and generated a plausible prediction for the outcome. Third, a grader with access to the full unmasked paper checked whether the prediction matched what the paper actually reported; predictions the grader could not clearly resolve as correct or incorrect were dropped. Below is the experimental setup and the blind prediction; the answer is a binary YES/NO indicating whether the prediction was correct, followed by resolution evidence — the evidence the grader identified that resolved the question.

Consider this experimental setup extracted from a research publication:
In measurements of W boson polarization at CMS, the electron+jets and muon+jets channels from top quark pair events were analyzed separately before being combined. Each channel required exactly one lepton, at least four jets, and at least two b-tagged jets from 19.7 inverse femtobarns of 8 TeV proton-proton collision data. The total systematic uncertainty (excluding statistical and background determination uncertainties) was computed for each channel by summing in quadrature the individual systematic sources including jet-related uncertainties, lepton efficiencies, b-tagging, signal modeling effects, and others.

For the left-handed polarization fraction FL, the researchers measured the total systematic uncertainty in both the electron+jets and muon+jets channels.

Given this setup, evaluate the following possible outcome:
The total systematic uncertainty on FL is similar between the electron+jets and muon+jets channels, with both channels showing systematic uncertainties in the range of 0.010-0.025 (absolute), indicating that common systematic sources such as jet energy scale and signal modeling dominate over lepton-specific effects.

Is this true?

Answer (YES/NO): NO